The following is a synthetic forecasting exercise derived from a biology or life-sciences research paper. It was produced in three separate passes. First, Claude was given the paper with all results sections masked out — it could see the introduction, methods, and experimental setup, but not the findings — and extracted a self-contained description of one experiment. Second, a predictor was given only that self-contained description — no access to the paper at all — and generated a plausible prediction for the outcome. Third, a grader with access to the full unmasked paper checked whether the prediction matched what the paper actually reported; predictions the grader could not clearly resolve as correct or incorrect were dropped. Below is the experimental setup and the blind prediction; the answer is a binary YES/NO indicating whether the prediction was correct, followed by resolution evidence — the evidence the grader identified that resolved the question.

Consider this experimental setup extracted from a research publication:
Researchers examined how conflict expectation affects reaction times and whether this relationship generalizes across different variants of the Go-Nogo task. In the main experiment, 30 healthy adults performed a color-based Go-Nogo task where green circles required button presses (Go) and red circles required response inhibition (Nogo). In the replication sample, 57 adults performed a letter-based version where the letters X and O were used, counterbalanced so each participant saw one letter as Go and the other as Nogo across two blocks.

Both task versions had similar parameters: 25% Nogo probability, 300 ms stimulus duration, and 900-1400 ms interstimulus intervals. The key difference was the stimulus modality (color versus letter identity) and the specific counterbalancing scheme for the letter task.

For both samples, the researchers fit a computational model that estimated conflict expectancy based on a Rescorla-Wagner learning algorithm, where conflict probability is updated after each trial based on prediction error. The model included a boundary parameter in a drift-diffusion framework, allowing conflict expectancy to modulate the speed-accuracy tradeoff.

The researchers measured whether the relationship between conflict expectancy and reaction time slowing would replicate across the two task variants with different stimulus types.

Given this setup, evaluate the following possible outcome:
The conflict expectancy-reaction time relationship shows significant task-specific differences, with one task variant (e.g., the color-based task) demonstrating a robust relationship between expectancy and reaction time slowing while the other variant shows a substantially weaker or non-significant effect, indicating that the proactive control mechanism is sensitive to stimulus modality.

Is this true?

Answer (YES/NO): NO